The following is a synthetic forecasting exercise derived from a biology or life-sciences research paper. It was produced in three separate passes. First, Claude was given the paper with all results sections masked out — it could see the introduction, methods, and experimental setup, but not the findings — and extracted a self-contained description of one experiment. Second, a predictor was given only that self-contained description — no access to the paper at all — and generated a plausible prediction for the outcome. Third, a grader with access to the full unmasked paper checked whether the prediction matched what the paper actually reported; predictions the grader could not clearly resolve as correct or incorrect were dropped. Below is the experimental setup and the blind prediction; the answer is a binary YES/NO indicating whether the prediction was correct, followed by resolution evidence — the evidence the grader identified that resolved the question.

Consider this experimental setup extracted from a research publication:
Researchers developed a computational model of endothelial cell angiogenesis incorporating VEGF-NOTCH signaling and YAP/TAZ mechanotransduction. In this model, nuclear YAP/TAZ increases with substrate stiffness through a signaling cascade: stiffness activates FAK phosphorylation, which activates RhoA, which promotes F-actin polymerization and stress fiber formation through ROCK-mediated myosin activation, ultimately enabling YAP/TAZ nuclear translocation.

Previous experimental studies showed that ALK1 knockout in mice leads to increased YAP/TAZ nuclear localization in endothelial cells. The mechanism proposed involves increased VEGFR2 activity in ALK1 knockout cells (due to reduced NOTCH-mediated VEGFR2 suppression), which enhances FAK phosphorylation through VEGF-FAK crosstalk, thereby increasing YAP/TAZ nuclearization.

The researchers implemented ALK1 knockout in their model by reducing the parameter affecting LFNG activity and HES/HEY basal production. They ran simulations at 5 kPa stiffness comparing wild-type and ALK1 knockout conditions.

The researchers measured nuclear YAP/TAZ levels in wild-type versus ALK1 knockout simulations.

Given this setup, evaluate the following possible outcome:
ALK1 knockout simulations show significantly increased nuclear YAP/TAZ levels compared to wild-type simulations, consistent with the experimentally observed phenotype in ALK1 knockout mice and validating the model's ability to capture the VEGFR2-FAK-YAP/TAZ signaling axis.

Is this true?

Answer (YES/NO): YES